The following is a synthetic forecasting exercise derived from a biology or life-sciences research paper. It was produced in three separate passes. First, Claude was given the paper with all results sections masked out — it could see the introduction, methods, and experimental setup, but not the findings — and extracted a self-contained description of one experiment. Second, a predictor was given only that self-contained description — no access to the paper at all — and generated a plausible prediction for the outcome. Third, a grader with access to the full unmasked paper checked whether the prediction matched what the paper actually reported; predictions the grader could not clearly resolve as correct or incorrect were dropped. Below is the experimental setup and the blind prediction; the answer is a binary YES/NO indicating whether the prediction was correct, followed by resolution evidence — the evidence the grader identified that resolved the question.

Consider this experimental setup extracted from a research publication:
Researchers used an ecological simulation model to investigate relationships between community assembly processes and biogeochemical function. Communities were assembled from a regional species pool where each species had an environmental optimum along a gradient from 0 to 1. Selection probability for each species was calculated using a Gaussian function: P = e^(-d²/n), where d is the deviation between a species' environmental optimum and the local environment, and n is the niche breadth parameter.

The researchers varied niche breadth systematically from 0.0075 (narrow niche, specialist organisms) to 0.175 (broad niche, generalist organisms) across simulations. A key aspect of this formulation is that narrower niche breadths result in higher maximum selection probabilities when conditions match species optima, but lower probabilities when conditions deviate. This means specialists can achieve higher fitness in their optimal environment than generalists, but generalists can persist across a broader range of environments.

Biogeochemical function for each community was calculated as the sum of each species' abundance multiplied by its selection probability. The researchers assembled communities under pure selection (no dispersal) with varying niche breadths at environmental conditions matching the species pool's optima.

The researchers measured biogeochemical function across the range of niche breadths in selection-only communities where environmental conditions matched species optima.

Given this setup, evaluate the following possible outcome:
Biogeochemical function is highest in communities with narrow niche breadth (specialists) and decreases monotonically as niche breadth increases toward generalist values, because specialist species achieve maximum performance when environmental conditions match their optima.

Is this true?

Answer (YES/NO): YES